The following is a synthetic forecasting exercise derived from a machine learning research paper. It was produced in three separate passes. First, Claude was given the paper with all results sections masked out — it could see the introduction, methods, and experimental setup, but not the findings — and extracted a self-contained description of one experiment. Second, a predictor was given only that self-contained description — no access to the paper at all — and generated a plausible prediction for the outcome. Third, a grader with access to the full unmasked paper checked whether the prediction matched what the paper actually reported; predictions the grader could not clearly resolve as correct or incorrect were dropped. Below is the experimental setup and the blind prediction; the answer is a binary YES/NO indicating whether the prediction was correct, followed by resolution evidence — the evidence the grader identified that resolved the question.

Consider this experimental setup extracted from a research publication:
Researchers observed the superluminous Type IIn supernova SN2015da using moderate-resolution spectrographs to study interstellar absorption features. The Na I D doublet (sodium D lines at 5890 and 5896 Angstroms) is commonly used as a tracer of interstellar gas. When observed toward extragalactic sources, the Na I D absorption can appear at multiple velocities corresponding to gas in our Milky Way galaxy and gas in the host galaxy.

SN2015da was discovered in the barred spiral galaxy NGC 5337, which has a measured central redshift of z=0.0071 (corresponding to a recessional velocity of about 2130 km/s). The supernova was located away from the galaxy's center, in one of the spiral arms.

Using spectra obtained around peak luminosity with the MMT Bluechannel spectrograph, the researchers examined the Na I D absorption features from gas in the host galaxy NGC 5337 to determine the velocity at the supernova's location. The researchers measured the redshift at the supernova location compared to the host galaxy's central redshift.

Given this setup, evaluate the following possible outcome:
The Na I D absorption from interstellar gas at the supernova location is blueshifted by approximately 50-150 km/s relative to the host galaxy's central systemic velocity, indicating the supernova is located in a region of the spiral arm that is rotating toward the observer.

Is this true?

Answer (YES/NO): YES